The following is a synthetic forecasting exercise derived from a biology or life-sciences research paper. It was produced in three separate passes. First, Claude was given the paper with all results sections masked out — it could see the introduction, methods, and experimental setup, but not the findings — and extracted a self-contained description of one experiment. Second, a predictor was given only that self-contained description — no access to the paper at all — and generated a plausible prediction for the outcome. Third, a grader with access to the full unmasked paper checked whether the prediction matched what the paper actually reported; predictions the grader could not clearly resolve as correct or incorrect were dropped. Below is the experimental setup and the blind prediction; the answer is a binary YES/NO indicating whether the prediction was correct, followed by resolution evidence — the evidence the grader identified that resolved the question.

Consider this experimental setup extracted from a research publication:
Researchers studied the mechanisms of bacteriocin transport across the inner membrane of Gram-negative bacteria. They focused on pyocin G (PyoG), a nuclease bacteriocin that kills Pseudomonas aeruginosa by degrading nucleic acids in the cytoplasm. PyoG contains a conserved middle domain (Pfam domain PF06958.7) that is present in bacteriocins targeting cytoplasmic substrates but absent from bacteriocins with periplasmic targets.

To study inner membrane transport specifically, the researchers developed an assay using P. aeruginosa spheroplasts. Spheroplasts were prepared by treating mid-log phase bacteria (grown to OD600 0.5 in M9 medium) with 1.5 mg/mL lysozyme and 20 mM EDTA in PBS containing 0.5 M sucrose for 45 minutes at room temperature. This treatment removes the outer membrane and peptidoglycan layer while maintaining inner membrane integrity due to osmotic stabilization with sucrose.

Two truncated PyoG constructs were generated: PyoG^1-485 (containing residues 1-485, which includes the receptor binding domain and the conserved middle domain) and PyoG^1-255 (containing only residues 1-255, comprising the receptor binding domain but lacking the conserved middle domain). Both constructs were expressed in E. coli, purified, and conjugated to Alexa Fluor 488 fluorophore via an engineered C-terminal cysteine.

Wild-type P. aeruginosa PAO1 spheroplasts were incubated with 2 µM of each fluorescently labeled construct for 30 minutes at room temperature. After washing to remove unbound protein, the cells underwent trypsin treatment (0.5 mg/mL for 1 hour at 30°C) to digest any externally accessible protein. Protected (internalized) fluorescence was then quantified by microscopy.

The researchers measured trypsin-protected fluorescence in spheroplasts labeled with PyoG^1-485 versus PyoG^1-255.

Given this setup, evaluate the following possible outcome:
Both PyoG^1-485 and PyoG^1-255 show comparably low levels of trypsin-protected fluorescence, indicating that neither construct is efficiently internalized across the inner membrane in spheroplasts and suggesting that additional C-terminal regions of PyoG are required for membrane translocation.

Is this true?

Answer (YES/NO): NO